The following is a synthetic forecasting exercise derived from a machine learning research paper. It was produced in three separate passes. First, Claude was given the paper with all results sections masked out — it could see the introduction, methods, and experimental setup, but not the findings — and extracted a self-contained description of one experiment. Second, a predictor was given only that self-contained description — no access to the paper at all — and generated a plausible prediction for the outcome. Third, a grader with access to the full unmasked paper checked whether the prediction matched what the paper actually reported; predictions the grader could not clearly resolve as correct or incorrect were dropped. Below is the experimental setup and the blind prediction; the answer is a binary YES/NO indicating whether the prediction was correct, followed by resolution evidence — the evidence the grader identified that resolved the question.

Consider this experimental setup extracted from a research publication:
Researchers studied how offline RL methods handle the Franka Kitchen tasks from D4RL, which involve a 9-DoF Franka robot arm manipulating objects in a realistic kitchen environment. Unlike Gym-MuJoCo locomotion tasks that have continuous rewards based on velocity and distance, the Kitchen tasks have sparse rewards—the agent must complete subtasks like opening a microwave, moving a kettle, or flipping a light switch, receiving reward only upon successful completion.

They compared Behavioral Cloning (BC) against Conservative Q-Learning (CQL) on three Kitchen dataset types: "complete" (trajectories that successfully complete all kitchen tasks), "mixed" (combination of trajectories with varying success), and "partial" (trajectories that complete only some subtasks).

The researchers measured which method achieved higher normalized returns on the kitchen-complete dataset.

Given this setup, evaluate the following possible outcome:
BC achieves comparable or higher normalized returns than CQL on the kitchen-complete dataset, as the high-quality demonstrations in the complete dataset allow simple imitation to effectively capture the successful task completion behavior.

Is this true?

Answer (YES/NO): NO